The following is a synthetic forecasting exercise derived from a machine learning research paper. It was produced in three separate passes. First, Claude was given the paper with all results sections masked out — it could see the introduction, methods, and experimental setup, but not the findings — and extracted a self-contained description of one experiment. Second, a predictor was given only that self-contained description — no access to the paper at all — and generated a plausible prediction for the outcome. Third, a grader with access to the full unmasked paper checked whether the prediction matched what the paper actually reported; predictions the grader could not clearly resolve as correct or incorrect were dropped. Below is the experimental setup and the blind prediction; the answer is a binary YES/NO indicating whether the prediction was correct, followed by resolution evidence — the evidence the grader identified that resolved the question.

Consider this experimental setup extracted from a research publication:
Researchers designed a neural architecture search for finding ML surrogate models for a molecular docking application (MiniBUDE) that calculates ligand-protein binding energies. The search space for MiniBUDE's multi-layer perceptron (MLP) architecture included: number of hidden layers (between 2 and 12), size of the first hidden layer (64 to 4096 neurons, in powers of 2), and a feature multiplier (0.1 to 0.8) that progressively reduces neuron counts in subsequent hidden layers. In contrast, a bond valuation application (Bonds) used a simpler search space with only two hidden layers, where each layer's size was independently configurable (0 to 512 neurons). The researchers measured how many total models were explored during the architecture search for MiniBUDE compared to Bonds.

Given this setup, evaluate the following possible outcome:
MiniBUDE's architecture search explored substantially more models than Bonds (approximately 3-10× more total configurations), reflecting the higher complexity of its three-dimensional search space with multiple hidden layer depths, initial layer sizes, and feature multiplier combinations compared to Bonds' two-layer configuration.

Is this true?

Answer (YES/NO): NO